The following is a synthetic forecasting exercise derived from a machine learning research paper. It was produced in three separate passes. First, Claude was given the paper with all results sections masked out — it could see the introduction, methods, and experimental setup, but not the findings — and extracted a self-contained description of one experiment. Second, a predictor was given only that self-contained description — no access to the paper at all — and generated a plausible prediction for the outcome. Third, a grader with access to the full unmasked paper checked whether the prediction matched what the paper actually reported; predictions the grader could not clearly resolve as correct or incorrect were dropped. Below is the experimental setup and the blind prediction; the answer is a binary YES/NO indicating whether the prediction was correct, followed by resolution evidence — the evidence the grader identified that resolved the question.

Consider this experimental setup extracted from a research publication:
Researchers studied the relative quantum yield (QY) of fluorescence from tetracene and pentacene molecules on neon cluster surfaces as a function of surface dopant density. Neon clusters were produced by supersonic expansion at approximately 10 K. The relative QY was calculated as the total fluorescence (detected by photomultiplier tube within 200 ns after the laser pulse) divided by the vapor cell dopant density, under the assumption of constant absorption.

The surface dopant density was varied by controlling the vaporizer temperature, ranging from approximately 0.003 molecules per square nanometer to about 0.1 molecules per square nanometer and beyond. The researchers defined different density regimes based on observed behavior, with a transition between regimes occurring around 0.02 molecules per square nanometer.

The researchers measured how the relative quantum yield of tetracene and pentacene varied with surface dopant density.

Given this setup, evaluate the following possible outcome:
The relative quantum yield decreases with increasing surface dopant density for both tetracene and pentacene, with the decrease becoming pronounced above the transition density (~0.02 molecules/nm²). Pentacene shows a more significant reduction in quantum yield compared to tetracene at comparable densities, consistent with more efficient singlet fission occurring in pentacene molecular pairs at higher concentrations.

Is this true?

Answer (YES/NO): NO